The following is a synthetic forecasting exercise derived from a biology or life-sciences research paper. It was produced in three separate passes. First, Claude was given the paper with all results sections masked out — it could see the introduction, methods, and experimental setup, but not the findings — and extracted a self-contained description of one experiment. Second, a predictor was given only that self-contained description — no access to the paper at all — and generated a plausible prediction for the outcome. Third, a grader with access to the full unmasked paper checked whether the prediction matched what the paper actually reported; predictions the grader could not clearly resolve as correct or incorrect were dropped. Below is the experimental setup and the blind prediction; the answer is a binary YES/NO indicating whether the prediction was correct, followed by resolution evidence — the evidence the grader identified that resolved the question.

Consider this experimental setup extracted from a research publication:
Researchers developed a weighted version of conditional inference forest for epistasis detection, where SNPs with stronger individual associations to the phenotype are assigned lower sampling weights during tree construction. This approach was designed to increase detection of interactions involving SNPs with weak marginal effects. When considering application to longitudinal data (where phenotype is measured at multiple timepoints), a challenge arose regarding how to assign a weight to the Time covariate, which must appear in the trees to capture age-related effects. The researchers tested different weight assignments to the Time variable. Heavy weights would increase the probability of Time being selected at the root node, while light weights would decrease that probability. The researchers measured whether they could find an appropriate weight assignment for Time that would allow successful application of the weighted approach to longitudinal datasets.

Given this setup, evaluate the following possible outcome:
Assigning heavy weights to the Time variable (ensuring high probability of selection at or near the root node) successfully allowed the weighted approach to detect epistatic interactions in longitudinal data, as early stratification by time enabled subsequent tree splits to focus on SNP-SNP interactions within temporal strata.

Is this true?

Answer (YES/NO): NO